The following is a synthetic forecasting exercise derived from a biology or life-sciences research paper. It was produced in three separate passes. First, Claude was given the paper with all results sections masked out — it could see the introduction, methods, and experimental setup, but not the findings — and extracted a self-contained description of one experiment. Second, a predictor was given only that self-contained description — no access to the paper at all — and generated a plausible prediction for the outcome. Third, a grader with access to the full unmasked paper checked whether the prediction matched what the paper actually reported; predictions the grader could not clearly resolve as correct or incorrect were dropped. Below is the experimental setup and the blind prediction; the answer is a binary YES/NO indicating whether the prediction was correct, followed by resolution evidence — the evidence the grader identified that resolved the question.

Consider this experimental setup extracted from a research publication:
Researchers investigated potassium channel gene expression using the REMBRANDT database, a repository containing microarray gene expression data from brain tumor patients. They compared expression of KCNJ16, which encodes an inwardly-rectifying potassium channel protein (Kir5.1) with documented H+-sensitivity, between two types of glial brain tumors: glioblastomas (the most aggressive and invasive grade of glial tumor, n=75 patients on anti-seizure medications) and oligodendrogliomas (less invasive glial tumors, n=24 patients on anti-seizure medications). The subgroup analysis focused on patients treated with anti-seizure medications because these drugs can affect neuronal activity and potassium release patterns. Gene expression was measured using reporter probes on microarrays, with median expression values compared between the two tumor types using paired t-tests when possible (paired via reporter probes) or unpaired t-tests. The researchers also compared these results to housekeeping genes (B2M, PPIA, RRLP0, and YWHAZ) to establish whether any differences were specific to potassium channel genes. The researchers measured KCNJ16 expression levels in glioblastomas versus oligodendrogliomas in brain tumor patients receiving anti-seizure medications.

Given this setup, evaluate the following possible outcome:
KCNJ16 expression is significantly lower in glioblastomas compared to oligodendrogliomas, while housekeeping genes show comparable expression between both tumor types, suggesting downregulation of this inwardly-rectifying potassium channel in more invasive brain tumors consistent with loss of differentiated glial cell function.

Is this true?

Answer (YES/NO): YES